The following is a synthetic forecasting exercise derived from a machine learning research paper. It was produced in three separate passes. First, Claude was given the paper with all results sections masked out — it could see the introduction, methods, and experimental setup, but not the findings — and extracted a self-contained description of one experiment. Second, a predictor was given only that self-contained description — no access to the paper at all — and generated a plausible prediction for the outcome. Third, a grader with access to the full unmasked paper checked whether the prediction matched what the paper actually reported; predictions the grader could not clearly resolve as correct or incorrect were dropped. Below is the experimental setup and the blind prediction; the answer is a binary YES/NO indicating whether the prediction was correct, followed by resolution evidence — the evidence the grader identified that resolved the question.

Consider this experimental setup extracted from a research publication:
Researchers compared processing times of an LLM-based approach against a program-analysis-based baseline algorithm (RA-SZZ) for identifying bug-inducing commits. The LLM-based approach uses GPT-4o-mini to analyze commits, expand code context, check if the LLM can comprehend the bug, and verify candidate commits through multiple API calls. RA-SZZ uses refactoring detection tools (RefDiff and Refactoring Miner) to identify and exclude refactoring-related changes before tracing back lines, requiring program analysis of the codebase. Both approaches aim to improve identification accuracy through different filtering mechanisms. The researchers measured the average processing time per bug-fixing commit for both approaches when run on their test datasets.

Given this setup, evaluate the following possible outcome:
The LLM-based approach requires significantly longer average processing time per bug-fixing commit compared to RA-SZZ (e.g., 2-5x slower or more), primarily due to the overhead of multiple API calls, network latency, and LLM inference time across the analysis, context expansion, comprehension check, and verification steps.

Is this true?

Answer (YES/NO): NO